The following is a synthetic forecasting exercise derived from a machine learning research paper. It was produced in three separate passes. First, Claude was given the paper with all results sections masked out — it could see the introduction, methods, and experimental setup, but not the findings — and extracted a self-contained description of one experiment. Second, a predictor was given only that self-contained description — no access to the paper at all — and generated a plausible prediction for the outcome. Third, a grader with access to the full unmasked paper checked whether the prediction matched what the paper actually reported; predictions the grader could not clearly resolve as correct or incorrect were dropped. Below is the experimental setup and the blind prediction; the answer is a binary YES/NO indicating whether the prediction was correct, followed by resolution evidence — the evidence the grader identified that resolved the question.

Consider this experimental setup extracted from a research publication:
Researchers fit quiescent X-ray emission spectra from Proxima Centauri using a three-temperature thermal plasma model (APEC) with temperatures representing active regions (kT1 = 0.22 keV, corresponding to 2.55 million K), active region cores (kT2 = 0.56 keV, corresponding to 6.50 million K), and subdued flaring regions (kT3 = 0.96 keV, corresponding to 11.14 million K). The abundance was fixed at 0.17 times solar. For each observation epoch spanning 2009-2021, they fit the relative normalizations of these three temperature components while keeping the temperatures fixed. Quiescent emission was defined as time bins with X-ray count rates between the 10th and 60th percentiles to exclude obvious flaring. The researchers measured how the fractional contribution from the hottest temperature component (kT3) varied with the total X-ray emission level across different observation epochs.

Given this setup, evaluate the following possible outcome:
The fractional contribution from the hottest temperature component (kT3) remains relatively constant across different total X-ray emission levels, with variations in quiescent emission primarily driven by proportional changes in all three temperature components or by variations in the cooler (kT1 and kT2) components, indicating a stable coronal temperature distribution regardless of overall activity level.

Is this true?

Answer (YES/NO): NO